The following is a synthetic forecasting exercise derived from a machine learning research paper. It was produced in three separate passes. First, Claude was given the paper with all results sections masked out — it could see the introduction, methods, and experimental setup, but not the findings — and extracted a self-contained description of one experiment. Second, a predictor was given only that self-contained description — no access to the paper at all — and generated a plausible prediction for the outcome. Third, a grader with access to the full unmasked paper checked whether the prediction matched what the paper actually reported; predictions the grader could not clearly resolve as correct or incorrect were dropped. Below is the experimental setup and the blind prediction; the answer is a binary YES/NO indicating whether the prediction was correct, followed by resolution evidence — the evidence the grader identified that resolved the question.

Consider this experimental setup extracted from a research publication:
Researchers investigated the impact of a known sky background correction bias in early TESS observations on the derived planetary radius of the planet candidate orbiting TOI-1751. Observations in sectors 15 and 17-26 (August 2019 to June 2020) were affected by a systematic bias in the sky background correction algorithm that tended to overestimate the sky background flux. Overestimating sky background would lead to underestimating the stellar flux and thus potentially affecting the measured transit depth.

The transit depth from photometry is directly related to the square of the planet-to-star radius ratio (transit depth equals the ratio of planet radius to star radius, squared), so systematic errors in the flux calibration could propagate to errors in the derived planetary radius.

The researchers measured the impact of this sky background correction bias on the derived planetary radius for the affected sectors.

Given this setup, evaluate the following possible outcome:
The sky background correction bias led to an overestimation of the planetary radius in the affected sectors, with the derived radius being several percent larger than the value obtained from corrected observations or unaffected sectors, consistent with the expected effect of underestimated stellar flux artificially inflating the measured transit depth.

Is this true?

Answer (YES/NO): NO